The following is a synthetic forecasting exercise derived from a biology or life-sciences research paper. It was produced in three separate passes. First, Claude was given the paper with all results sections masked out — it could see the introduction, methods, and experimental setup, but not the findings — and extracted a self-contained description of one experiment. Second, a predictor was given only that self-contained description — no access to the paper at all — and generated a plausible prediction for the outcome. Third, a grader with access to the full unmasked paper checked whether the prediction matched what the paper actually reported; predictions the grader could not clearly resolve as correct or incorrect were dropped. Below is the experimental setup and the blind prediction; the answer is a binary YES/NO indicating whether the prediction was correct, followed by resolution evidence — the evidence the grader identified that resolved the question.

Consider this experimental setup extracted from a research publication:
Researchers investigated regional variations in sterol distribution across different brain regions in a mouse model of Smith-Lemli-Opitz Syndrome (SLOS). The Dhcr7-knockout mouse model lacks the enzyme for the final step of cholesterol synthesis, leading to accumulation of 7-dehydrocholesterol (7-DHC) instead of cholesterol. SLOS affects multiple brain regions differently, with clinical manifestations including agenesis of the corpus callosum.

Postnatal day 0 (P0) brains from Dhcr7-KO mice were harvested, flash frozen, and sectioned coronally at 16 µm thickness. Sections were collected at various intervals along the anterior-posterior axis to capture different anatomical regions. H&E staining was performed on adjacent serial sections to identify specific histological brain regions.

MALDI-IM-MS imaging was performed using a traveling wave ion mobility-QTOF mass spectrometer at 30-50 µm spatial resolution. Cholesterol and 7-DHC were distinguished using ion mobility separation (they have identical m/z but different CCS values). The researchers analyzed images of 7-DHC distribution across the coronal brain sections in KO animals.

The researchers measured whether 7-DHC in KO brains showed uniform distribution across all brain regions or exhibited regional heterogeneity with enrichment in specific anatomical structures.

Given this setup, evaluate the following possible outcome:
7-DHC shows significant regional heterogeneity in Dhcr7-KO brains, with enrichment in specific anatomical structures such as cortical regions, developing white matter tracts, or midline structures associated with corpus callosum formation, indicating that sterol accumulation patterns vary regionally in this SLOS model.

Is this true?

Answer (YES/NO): YES